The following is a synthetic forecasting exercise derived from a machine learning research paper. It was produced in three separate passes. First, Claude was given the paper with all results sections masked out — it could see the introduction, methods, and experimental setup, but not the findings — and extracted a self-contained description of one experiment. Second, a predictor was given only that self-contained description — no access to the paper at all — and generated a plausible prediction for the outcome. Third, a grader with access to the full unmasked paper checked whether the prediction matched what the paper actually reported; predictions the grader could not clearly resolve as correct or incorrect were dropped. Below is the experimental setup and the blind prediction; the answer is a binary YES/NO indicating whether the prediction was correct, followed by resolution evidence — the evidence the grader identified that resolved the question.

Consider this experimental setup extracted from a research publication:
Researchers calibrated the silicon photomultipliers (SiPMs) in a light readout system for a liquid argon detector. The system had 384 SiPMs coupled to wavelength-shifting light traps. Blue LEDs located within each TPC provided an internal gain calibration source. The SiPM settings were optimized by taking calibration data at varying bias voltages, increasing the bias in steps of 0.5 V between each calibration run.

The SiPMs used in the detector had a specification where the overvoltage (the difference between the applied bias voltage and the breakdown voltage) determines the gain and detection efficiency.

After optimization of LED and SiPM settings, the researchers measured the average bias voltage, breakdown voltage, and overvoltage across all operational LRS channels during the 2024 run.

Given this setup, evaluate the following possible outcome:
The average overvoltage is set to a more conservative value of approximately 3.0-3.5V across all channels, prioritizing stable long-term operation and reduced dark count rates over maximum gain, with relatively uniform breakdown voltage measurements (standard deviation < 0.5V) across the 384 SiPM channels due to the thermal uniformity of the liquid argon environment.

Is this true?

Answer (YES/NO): NO